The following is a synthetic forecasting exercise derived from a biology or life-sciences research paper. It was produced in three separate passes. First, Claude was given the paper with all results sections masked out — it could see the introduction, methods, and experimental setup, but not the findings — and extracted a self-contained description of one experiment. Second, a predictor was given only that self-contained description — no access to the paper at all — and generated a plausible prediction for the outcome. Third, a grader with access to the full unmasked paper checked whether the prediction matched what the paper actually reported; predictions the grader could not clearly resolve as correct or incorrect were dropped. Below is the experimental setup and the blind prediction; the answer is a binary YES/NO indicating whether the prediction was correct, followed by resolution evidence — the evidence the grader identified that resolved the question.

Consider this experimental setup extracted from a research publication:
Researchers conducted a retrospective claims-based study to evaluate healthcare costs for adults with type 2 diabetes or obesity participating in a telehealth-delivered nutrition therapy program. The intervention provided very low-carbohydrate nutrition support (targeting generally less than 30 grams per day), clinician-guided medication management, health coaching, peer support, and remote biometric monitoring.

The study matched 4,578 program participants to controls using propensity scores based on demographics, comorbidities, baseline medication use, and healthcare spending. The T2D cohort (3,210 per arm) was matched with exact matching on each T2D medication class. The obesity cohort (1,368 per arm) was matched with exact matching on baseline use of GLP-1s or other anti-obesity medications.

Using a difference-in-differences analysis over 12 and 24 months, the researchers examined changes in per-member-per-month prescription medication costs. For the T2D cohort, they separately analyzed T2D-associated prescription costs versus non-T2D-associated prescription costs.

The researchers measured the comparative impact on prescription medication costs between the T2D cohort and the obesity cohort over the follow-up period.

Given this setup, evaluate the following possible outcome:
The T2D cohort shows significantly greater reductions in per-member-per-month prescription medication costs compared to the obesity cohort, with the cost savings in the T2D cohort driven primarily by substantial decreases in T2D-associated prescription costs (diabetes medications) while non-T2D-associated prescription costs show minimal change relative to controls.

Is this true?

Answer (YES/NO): YES